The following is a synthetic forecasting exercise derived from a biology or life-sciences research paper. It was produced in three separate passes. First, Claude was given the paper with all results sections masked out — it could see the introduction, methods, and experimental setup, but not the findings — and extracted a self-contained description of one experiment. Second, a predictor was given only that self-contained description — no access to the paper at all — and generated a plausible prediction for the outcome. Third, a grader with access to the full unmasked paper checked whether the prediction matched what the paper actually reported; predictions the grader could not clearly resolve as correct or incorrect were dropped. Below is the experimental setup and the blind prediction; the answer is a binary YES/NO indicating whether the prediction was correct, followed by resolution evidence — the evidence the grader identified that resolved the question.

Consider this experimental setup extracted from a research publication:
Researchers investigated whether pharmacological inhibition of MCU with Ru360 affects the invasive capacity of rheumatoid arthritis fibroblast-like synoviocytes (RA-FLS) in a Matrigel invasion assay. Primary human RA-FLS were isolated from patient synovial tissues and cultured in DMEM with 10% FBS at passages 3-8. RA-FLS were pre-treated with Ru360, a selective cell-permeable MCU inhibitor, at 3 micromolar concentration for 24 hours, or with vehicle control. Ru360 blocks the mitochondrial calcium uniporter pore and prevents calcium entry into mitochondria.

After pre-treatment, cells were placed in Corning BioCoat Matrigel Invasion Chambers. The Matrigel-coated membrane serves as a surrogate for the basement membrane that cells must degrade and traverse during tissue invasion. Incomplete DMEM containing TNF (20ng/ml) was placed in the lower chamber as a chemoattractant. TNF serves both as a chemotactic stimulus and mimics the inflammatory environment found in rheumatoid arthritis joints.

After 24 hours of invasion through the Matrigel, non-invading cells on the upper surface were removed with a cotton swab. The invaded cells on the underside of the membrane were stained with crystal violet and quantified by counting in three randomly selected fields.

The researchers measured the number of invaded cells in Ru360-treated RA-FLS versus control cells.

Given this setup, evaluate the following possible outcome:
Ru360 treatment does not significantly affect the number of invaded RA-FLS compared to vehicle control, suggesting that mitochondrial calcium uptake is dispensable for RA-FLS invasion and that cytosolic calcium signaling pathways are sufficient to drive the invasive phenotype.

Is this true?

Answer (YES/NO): NO